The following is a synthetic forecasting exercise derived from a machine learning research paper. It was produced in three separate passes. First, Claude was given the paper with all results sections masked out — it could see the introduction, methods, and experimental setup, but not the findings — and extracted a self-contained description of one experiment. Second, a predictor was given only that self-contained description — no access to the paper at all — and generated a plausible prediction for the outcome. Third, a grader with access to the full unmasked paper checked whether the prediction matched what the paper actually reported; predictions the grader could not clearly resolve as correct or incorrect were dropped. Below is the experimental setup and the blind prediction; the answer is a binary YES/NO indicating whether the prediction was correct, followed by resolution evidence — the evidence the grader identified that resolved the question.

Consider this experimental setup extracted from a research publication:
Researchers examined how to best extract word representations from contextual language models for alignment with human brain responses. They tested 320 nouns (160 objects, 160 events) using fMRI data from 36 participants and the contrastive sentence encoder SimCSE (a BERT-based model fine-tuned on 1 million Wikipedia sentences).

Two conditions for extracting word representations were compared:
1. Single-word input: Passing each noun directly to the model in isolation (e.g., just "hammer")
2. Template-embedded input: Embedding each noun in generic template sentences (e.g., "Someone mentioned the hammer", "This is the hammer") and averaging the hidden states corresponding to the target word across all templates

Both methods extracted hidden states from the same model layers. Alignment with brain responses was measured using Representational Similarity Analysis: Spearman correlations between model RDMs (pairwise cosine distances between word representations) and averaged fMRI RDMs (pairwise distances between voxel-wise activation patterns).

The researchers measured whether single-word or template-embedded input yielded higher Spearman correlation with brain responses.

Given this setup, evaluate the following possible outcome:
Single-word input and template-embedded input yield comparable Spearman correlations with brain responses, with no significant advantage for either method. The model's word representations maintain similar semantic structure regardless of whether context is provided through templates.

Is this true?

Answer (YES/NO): NO